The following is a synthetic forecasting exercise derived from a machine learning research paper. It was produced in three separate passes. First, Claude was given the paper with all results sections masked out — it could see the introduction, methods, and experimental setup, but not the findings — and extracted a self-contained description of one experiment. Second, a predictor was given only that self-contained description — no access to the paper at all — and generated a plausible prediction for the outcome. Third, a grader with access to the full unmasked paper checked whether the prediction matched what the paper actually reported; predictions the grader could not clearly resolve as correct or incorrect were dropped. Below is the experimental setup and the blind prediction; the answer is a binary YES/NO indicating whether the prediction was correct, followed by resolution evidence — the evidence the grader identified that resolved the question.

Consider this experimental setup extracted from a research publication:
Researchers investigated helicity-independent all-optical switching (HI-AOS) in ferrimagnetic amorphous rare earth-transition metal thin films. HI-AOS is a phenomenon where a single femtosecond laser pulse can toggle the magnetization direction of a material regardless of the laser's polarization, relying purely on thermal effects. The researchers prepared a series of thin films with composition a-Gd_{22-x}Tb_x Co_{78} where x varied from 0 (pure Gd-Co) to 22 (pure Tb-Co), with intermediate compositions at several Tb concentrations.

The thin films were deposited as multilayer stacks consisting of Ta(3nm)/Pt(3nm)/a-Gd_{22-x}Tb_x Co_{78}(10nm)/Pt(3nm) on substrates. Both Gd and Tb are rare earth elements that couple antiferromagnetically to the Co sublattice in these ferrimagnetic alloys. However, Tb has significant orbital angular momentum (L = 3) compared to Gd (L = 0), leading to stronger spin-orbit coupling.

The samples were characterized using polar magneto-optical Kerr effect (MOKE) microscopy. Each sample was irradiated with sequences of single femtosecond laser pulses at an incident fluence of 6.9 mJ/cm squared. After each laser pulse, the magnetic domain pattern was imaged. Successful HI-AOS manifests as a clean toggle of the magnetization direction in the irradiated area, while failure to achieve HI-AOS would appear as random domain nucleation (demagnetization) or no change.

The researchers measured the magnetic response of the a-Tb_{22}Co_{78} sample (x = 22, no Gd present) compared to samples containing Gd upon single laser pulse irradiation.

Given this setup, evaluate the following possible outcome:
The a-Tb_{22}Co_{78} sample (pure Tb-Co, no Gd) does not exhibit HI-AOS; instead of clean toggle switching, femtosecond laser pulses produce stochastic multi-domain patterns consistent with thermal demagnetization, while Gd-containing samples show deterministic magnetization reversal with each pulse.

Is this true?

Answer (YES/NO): YES